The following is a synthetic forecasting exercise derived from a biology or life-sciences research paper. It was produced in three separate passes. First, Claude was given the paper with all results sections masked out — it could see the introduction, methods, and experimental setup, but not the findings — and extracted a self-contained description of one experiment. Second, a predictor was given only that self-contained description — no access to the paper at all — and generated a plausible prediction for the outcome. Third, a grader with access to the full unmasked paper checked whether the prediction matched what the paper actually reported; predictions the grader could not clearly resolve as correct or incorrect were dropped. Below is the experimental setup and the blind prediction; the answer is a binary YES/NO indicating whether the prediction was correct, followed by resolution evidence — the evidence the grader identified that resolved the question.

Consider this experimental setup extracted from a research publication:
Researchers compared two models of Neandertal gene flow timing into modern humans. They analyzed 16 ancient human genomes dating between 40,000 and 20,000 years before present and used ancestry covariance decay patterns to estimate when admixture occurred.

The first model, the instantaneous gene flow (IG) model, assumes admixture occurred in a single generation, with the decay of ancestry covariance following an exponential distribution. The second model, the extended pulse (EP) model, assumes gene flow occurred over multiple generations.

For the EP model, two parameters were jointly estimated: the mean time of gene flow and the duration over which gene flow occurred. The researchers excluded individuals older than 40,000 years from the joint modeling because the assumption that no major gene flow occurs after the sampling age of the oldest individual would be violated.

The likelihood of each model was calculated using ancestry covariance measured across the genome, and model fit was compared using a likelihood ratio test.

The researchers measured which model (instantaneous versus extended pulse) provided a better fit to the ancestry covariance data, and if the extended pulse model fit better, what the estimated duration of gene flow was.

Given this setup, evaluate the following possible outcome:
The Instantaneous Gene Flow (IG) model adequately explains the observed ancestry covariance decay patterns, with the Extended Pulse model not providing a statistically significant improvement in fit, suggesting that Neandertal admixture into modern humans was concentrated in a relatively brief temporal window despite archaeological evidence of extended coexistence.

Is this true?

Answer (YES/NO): NO